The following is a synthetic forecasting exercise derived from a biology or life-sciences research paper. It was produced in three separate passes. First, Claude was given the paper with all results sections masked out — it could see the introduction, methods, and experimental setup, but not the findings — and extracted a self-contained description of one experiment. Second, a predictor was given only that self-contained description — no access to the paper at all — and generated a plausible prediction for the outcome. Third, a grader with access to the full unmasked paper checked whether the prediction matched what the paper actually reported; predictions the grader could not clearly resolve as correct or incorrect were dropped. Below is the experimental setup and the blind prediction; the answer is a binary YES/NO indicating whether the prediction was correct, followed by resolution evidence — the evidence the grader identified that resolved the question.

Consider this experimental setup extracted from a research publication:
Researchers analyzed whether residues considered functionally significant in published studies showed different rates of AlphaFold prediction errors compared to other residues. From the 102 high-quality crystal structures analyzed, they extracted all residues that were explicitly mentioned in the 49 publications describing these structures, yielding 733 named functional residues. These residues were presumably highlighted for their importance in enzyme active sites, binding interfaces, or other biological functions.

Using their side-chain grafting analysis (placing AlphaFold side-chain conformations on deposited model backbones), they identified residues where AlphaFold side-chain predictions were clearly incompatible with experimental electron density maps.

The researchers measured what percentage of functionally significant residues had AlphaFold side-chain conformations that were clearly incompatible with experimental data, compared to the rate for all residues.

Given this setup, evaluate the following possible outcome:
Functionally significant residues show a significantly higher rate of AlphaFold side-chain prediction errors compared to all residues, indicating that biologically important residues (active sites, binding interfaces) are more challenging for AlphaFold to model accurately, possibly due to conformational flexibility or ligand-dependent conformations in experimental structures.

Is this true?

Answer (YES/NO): NO